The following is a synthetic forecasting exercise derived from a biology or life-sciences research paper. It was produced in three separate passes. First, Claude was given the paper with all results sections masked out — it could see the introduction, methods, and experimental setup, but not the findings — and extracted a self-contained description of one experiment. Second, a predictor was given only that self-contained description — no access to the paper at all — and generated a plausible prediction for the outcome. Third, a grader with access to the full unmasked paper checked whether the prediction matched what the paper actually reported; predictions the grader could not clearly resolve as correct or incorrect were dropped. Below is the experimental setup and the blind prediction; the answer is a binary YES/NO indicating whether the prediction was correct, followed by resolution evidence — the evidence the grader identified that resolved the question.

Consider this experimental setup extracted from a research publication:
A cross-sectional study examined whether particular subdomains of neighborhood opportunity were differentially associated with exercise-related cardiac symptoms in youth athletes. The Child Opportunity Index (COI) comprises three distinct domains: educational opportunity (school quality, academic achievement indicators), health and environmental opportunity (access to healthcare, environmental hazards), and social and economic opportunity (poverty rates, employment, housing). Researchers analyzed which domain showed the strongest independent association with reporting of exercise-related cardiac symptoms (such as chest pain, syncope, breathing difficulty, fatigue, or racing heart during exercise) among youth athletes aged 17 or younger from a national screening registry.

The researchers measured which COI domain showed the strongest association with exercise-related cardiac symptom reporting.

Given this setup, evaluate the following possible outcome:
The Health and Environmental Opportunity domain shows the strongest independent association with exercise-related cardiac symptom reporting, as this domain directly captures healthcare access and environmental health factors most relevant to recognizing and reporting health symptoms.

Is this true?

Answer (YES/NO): YES